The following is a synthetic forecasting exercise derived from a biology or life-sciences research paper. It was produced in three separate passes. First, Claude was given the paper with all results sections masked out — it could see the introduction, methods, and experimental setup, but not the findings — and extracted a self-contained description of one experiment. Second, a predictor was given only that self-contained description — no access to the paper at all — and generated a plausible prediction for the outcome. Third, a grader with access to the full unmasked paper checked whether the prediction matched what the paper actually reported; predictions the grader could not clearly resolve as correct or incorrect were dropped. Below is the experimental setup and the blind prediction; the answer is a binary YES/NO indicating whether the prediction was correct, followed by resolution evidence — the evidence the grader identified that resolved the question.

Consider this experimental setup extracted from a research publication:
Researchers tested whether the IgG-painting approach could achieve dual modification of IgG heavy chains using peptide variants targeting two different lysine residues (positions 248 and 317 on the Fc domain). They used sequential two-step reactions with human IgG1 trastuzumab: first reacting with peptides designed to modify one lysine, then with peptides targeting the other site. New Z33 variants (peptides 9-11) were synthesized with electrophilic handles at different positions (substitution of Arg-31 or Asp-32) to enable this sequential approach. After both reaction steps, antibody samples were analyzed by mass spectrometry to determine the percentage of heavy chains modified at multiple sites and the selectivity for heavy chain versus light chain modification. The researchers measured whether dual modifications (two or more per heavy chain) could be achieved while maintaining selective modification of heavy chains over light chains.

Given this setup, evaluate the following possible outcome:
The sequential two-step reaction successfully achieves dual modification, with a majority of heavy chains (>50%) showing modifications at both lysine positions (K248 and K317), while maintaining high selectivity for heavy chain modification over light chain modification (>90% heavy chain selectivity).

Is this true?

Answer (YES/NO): NO